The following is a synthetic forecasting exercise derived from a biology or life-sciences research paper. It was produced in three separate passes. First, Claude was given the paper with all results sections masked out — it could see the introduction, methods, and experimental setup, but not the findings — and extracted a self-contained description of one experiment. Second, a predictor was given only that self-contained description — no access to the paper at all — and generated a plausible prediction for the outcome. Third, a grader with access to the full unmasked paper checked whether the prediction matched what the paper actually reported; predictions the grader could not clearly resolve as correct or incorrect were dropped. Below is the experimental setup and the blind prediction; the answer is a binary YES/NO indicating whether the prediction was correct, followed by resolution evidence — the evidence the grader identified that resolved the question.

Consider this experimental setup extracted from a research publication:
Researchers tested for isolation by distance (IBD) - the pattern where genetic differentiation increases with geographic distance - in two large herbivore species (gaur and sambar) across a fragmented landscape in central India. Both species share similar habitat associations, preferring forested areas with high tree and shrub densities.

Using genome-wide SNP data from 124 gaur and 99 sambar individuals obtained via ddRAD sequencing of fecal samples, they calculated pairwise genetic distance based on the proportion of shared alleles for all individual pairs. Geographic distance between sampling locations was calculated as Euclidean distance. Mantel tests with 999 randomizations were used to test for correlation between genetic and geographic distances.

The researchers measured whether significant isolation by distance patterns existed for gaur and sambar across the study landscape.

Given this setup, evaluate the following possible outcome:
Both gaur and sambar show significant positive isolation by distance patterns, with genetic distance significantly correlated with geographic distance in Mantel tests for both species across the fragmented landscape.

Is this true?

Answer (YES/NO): YES